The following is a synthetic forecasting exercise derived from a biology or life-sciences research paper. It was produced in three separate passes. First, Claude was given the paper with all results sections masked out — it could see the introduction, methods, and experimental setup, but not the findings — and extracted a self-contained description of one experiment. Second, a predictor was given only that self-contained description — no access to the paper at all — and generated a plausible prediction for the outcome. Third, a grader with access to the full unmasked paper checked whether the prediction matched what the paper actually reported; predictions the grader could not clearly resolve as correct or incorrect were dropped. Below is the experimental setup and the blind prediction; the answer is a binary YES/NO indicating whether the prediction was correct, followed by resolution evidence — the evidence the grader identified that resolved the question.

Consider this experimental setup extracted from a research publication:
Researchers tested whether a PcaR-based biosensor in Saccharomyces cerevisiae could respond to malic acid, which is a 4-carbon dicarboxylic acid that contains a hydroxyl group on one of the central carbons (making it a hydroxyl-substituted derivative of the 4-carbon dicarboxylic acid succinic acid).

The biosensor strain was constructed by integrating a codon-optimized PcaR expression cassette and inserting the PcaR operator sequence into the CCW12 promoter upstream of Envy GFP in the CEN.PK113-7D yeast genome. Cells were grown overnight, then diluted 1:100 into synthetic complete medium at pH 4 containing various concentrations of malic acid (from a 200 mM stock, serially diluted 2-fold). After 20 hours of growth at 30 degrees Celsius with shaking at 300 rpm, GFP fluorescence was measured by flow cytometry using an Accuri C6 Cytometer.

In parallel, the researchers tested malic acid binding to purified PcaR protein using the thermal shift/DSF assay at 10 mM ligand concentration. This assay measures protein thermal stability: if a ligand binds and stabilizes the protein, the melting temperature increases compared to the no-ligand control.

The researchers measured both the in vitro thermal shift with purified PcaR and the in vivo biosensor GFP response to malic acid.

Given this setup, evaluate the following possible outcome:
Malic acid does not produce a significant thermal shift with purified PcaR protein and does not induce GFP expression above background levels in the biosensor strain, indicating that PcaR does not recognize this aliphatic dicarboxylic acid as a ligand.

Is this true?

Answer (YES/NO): NO